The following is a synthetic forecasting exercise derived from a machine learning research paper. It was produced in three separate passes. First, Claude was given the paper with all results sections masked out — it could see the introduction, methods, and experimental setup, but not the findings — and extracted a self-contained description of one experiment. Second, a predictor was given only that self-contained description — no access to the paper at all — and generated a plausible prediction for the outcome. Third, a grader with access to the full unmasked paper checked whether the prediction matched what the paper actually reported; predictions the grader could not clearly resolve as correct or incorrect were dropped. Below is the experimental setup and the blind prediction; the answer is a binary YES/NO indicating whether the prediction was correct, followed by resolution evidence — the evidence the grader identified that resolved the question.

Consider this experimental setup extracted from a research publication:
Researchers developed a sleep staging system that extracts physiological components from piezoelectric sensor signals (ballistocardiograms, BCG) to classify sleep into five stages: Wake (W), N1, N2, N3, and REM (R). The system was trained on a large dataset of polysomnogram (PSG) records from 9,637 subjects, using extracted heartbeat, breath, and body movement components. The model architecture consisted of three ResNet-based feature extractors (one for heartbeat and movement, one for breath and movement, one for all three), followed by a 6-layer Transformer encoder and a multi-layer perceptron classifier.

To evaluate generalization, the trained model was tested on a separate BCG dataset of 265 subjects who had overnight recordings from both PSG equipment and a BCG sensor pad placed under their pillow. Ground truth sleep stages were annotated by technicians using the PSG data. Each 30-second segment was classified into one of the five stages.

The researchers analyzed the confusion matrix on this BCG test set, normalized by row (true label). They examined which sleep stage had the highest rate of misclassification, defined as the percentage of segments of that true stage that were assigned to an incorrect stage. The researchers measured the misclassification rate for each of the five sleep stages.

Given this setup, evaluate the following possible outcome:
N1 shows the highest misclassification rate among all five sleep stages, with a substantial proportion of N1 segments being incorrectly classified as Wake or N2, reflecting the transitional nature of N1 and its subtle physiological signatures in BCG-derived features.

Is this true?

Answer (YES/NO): YES